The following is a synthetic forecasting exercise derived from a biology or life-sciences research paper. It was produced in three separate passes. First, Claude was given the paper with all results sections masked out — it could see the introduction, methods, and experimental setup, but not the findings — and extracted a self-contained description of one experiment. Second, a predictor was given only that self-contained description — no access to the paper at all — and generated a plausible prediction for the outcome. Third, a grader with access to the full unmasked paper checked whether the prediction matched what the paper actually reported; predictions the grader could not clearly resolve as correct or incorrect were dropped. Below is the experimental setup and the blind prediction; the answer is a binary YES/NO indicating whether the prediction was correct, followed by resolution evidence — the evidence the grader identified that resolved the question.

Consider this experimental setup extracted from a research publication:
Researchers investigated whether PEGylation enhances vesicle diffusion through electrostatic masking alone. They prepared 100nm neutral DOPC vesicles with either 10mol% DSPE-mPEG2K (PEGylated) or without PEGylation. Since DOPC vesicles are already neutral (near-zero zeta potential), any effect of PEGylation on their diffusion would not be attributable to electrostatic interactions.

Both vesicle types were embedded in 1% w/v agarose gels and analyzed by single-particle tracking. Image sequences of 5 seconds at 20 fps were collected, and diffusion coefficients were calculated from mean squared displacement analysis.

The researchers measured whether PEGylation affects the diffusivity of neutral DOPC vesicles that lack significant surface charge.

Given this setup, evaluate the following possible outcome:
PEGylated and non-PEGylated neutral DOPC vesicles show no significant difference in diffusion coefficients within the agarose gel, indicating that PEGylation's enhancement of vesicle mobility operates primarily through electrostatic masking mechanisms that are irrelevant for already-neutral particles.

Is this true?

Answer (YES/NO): NO